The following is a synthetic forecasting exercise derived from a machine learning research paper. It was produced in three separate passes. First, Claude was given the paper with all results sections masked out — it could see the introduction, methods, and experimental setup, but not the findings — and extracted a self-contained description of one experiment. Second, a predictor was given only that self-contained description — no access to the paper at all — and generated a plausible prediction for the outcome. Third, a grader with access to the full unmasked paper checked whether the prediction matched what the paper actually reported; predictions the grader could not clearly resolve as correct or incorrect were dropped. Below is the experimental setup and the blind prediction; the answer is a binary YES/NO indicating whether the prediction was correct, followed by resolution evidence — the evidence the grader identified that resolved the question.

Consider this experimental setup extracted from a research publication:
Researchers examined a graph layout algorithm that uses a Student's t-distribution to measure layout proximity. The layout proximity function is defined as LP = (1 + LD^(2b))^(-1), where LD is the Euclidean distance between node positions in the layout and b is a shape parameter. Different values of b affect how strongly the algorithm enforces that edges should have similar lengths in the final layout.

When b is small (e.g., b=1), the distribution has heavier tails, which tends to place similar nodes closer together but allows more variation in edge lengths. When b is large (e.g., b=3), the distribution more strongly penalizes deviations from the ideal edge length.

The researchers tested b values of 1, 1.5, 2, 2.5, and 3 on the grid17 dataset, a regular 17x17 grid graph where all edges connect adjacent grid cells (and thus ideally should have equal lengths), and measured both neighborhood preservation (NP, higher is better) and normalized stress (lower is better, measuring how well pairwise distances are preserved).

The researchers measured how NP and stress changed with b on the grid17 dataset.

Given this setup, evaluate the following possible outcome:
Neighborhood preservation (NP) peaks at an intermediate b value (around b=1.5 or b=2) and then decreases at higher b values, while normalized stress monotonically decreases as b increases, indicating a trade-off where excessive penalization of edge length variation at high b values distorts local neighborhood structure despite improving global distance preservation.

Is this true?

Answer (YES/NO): NO